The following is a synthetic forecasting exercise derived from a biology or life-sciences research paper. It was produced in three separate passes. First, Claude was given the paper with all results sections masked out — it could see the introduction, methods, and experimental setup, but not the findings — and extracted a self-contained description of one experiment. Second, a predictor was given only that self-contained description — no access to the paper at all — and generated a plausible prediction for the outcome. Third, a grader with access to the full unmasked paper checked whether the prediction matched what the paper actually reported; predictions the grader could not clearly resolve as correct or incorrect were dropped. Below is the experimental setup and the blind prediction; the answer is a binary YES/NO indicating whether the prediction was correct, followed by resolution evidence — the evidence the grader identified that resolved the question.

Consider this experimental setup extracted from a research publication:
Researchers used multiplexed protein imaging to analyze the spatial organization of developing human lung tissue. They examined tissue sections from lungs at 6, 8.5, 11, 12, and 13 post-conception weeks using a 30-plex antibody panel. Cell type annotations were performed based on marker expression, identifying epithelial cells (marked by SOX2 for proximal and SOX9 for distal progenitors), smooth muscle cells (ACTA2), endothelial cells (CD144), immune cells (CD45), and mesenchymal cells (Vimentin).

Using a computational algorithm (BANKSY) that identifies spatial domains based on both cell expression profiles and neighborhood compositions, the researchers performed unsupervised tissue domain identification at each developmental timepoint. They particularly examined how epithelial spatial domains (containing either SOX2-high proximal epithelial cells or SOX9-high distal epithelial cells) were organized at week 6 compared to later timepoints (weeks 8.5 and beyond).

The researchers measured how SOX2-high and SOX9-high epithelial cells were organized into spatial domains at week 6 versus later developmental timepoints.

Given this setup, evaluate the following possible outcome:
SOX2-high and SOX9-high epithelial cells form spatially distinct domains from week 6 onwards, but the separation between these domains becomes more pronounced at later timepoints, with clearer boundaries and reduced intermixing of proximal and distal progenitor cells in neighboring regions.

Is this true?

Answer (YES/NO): NO